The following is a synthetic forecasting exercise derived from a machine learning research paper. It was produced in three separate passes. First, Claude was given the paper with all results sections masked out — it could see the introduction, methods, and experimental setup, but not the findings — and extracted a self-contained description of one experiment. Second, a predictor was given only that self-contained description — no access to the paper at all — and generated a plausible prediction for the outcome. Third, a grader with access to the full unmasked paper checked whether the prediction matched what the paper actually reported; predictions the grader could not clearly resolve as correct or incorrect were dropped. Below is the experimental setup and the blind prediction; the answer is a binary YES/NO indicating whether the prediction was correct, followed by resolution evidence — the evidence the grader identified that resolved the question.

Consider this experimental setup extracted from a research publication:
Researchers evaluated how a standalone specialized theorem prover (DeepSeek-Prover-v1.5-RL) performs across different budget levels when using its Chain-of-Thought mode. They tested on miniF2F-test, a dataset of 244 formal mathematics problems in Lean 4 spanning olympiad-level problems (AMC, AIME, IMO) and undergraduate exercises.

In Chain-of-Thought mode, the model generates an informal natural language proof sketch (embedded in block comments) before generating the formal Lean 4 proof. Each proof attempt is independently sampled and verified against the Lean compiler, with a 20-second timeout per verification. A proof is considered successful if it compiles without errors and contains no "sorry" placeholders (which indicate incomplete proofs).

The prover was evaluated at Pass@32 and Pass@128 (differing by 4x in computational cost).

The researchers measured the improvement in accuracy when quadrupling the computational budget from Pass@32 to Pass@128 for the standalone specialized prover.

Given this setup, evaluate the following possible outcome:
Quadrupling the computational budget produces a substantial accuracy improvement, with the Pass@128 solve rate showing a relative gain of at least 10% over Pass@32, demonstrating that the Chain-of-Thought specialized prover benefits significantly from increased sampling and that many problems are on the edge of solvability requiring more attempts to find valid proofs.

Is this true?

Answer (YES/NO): NO